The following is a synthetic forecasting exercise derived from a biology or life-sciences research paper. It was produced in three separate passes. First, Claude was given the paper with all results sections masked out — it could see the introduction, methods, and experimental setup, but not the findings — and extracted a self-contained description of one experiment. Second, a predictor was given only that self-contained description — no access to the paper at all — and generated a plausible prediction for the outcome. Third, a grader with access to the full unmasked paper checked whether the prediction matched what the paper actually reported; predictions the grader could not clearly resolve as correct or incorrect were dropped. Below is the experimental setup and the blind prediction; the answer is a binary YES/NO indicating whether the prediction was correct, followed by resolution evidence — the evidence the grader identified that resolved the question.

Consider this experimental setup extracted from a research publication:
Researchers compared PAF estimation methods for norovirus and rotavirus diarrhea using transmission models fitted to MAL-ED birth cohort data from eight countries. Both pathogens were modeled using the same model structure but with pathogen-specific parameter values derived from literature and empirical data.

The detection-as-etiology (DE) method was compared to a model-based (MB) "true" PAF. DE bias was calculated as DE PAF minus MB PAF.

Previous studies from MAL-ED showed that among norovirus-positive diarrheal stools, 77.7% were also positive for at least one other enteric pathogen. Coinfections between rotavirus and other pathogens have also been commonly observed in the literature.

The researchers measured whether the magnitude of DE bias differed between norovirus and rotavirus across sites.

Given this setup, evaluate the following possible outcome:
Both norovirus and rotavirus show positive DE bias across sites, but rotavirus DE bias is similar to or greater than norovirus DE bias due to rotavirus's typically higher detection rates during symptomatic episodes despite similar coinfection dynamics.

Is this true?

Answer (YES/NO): NO